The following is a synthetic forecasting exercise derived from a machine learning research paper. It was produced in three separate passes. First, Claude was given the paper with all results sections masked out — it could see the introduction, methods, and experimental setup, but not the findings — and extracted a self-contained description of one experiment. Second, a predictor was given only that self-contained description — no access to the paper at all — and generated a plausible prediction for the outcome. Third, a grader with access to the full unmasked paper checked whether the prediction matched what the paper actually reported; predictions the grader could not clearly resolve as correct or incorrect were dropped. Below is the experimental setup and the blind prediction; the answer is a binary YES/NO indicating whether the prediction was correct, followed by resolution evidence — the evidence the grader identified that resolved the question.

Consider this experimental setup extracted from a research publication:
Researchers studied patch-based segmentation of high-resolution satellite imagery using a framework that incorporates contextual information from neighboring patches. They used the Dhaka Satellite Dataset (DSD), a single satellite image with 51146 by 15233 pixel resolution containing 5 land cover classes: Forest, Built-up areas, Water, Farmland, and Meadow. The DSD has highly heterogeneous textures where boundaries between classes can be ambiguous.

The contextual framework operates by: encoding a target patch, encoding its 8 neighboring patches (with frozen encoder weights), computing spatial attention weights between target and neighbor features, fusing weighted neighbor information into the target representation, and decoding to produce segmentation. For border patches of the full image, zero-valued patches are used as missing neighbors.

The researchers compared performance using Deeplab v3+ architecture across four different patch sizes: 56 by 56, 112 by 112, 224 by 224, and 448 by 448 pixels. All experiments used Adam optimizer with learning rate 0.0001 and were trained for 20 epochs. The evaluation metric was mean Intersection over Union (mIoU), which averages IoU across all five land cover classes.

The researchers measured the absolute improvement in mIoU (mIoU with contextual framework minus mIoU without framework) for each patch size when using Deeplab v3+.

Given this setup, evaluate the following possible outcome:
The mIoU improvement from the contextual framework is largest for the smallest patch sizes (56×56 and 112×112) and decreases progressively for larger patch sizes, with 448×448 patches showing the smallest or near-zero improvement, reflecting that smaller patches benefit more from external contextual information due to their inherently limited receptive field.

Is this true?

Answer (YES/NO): NO